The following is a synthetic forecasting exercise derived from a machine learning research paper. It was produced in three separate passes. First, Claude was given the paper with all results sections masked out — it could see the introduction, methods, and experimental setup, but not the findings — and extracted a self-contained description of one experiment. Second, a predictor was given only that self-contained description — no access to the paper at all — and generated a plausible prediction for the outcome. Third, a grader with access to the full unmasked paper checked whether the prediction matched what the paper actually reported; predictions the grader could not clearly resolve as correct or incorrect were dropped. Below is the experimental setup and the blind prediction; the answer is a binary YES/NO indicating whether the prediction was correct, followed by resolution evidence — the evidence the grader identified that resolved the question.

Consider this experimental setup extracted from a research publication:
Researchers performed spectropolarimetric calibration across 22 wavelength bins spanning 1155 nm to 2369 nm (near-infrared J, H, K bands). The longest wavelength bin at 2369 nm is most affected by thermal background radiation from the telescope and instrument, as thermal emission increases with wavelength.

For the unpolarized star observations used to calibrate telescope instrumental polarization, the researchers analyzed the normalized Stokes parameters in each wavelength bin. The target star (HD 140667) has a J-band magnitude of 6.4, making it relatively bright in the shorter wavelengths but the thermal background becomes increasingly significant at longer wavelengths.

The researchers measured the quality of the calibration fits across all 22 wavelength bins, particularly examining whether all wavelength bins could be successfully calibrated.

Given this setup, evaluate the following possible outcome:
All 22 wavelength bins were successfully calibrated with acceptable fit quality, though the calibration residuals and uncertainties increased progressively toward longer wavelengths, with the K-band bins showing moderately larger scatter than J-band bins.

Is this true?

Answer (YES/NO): NO